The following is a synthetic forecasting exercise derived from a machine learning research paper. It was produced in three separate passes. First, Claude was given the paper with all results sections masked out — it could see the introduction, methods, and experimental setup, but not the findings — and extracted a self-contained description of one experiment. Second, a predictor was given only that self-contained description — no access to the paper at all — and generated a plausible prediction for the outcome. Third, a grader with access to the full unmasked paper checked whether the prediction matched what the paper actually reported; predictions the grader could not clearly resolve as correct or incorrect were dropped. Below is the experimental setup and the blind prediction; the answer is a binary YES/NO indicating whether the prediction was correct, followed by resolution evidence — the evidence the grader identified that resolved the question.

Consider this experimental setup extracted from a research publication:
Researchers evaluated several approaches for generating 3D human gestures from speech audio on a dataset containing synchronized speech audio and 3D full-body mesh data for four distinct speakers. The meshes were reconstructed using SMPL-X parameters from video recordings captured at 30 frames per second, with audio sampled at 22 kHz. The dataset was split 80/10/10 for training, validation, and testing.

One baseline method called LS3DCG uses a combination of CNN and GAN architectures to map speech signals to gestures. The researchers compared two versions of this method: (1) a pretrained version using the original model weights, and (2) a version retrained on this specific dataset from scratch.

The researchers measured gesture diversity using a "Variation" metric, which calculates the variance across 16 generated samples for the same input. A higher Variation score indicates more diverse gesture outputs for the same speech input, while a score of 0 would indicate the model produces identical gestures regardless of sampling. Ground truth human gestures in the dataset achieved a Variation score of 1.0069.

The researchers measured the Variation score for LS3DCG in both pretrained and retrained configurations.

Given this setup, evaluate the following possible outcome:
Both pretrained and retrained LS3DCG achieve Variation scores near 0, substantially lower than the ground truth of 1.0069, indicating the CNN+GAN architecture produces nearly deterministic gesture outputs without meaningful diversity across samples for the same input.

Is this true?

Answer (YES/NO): YES